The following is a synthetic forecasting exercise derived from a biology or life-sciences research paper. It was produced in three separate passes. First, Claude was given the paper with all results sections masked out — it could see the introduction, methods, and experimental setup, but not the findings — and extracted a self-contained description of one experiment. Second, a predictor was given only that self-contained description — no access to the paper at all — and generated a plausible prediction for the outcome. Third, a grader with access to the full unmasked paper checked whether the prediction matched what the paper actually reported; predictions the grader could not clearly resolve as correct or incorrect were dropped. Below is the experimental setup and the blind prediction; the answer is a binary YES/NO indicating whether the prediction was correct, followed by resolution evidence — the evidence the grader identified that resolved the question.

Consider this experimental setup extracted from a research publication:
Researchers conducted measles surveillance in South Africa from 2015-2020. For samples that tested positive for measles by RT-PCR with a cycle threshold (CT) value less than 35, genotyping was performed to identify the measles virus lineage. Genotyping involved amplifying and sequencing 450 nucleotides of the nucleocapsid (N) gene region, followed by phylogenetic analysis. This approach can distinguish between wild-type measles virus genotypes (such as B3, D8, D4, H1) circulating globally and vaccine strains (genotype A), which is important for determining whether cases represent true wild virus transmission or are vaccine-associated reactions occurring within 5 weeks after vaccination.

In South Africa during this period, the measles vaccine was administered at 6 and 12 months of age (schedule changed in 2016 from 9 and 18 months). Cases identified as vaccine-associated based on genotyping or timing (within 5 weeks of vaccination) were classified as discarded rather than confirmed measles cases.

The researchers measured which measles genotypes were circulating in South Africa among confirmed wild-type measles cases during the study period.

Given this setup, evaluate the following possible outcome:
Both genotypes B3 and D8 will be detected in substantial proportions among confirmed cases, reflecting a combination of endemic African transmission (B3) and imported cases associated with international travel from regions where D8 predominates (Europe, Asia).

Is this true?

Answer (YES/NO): NO